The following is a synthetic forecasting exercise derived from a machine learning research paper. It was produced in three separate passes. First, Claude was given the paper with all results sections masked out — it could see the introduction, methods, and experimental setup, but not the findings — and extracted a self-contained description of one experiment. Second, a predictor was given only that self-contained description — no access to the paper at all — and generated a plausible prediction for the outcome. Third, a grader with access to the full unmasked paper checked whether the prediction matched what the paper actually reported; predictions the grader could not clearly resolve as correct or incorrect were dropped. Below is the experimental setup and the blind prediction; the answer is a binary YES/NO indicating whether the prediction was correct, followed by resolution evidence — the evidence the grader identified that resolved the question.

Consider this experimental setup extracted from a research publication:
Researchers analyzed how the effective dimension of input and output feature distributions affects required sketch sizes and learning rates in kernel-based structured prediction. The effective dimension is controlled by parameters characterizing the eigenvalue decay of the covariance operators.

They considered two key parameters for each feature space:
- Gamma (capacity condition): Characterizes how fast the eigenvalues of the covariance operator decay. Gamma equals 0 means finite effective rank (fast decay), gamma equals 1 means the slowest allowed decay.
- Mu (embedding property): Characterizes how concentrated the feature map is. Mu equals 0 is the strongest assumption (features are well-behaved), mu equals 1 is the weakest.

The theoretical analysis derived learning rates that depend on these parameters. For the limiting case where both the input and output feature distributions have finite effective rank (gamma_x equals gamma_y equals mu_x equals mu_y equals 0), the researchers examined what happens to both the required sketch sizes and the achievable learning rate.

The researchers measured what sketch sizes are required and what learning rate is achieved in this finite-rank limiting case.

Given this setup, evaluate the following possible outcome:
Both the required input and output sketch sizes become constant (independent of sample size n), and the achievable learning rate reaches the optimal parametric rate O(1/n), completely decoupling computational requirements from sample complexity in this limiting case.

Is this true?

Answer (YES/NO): NO